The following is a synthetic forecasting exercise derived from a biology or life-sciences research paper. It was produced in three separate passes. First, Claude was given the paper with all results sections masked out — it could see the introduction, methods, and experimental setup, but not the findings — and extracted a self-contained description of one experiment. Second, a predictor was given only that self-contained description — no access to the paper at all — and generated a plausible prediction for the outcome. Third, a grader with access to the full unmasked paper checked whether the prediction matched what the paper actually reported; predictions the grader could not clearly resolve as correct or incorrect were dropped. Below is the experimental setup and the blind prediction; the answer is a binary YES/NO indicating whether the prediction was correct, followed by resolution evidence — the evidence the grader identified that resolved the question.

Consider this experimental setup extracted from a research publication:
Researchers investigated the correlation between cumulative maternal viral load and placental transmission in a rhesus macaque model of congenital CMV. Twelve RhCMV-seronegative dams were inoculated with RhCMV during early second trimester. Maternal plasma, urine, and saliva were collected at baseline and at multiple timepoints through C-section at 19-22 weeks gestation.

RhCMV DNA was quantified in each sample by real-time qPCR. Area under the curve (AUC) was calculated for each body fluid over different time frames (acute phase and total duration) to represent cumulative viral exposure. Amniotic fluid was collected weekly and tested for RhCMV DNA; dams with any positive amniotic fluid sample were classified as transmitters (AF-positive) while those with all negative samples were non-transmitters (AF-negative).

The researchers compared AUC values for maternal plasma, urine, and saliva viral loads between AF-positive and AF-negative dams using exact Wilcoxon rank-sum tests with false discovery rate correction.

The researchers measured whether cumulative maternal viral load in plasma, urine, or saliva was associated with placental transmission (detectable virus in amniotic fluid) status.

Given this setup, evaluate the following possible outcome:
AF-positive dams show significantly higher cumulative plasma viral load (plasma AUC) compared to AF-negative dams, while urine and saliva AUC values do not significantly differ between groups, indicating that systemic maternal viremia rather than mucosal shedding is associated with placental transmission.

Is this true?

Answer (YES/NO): NO